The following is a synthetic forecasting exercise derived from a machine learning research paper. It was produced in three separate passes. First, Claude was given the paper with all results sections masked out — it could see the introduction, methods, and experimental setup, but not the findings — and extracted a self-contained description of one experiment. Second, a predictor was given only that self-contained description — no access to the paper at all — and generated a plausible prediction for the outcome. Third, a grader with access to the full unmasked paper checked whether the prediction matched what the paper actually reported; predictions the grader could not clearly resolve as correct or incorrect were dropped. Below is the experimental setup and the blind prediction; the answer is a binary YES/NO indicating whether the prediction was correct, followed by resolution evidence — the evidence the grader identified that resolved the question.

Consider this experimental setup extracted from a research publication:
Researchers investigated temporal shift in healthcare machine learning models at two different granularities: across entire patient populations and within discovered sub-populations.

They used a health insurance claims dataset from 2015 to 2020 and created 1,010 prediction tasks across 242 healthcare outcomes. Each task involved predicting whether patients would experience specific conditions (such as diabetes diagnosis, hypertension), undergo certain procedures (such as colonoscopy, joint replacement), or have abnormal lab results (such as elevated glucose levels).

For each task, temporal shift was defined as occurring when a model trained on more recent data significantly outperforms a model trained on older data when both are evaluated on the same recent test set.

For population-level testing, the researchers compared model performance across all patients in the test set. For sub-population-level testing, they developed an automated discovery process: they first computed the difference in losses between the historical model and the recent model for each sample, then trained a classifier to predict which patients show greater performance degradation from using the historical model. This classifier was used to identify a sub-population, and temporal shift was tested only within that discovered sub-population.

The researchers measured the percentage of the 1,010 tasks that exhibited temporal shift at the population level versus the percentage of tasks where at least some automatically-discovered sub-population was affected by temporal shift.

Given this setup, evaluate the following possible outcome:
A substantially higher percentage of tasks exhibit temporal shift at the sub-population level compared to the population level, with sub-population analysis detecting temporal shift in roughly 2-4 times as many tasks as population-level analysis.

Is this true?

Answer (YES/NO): NO